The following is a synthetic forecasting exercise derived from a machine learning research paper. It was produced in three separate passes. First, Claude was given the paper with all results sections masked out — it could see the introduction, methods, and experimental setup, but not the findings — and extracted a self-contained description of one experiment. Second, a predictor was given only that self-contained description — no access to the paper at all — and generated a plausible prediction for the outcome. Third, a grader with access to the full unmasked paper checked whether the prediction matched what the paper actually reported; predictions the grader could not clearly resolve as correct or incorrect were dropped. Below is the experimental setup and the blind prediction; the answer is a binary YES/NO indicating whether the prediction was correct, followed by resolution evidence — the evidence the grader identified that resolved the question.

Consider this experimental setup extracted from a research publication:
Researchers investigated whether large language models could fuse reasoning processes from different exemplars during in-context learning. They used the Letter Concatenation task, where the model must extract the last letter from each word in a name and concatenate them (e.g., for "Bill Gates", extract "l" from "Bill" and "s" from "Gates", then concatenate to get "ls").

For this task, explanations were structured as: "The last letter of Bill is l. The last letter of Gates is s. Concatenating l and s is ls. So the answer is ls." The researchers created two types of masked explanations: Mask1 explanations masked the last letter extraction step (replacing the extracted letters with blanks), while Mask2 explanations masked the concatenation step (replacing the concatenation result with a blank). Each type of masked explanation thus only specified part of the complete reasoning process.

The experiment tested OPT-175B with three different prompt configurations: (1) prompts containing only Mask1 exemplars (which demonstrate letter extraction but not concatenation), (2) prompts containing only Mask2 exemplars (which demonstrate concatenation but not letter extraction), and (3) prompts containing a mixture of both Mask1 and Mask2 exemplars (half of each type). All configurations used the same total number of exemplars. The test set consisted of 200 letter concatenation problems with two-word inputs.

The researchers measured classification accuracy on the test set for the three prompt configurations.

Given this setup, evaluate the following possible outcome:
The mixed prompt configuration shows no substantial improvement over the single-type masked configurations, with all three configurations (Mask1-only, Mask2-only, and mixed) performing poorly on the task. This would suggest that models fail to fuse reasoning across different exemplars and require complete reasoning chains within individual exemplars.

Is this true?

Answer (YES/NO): NO